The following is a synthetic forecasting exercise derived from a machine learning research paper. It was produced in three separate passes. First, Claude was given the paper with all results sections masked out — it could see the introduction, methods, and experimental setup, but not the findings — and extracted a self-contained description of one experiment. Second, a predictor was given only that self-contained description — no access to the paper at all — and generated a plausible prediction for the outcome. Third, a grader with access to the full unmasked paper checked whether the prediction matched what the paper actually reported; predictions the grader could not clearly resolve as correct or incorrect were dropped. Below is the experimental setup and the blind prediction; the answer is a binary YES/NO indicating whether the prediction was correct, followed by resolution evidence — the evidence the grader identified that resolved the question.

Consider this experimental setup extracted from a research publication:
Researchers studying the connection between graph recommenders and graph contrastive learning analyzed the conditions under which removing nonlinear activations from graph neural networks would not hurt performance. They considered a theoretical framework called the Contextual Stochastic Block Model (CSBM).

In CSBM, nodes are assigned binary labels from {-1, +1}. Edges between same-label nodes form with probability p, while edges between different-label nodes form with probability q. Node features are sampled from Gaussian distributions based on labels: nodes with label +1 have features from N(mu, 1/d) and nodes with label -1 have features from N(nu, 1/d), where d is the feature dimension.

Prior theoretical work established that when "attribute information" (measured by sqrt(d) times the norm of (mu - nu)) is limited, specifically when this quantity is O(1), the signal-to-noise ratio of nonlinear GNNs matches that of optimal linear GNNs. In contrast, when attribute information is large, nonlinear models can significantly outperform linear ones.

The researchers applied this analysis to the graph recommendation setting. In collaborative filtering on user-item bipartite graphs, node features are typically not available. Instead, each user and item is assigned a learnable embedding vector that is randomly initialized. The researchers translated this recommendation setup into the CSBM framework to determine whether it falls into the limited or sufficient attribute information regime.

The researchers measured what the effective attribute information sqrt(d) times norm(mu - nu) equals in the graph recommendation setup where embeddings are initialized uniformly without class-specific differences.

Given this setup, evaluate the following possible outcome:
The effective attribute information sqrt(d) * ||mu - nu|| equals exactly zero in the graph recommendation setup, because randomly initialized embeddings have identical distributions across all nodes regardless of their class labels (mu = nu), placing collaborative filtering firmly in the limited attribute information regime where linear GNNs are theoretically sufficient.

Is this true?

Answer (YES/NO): YES